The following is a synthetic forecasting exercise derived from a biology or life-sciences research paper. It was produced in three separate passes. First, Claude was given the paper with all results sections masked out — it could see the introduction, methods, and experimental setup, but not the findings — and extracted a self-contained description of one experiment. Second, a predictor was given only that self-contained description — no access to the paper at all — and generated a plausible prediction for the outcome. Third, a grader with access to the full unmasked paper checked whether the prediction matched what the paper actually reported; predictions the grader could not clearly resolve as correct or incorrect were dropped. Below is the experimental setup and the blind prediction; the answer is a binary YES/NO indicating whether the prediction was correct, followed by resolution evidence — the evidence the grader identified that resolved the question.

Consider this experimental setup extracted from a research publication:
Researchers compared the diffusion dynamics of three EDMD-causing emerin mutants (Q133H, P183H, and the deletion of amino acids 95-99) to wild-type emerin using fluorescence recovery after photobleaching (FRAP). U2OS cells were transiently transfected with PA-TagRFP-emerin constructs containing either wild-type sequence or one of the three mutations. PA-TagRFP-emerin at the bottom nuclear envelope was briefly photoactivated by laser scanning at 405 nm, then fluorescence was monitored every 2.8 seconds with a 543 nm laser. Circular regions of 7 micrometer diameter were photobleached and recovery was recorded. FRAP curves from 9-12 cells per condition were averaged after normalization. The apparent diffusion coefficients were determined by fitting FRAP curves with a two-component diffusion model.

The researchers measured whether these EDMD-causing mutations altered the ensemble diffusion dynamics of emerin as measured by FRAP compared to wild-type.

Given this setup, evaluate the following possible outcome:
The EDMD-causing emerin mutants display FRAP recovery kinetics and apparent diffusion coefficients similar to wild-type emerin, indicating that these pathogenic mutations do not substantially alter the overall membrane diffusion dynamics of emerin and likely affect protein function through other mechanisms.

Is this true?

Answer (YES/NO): YES